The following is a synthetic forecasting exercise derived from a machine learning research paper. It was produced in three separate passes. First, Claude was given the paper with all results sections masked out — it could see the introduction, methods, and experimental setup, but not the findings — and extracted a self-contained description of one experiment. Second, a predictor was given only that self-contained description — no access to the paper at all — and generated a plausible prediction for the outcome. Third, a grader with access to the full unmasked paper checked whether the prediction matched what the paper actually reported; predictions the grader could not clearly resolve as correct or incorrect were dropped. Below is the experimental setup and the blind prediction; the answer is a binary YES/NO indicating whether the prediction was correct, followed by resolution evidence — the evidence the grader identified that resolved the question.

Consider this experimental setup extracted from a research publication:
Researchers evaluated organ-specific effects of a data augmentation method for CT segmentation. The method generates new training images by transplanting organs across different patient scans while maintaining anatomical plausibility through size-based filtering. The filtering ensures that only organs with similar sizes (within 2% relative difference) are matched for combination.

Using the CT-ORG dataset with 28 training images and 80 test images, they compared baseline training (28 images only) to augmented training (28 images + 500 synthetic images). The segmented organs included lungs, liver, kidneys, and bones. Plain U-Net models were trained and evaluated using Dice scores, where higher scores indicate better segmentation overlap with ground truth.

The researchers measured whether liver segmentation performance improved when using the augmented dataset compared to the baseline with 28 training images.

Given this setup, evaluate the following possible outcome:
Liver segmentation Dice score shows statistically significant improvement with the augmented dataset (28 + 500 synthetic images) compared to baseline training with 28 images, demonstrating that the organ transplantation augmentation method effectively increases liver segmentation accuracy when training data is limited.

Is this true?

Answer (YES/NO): NO